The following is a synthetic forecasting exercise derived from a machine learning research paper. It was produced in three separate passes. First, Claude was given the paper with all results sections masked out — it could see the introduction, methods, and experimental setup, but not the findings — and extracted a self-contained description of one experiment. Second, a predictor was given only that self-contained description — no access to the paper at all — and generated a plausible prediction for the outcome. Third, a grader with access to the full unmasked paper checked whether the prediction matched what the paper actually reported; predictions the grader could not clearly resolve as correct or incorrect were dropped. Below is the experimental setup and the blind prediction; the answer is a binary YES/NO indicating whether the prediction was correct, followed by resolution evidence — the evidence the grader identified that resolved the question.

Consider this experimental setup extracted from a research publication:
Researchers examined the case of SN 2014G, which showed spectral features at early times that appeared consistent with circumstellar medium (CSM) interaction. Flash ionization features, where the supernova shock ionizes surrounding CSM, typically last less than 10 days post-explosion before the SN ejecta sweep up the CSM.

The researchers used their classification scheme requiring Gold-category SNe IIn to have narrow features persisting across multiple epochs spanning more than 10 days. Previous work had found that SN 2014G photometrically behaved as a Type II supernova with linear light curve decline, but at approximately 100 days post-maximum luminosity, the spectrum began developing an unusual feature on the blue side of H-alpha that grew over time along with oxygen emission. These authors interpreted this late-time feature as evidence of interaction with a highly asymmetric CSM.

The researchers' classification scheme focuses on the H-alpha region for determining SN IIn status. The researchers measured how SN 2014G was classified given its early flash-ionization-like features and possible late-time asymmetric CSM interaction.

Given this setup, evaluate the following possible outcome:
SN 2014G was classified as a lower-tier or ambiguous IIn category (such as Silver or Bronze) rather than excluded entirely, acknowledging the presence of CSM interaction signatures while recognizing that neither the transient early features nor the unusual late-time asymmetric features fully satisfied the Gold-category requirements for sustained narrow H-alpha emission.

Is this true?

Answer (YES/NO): NO